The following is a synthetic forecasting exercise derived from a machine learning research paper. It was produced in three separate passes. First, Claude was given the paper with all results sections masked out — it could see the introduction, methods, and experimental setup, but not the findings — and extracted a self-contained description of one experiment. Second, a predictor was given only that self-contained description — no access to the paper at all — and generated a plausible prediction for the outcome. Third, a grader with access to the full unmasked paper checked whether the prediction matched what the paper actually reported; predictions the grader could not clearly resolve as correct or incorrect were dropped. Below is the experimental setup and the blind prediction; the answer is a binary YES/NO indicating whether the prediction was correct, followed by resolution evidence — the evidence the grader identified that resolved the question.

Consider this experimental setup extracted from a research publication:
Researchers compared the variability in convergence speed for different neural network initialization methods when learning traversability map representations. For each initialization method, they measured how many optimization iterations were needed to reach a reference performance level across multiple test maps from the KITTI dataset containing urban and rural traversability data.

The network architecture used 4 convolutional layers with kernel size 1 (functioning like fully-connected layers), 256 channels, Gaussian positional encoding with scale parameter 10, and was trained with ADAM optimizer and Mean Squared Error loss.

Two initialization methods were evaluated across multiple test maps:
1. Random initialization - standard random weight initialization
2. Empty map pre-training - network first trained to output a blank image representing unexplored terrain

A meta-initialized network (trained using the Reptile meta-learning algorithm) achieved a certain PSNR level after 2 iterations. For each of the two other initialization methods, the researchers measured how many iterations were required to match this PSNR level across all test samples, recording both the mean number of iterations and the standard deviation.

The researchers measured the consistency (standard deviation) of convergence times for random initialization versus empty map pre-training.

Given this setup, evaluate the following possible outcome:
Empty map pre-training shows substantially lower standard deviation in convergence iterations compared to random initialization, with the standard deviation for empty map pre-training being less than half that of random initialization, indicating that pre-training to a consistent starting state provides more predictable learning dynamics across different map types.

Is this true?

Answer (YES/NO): NO